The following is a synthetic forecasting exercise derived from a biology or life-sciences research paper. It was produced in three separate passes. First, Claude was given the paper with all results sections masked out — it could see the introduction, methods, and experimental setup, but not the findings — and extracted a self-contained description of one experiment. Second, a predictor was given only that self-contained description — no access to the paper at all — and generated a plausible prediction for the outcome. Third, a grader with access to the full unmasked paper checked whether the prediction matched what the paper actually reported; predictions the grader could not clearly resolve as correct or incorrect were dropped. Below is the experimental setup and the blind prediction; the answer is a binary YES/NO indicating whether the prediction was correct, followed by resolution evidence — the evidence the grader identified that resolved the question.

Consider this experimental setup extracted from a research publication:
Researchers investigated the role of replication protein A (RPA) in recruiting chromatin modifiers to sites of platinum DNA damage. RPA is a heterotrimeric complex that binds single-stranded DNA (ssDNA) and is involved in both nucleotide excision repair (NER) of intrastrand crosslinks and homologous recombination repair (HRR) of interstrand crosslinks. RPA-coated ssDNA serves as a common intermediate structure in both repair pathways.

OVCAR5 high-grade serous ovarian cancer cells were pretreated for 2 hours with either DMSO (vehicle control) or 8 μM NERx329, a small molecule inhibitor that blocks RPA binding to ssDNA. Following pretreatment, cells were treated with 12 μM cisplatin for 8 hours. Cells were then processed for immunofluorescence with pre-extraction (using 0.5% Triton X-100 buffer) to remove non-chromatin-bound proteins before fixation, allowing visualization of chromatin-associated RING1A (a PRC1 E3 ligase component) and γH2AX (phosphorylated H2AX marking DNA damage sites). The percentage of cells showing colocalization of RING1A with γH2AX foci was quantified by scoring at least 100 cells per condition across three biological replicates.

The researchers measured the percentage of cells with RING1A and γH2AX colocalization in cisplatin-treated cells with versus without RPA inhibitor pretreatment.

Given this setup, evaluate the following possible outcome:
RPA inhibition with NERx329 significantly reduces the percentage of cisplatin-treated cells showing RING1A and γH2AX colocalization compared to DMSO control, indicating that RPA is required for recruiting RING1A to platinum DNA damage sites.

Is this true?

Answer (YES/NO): YES